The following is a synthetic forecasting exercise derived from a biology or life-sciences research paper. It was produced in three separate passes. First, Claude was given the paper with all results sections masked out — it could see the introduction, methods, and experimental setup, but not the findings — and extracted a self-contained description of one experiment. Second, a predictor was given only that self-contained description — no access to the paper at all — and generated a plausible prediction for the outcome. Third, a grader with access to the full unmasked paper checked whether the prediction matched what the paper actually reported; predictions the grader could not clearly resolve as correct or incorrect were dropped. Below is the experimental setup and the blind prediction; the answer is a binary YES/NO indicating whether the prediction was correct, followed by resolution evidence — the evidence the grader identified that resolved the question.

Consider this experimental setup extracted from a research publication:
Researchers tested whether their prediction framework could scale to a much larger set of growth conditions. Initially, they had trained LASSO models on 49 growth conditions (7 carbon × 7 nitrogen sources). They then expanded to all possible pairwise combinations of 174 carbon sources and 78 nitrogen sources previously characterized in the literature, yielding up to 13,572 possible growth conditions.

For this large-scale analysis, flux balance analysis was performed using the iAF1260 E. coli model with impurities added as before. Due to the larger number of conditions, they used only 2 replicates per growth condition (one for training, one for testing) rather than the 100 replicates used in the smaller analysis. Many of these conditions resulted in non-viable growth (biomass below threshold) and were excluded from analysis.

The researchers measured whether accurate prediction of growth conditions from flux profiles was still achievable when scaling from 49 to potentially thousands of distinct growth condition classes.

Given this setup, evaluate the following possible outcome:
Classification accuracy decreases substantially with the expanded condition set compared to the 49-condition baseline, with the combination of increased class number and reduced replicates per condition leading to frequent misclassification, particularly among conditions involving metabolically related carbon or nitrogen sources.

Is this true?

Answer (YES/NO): YES